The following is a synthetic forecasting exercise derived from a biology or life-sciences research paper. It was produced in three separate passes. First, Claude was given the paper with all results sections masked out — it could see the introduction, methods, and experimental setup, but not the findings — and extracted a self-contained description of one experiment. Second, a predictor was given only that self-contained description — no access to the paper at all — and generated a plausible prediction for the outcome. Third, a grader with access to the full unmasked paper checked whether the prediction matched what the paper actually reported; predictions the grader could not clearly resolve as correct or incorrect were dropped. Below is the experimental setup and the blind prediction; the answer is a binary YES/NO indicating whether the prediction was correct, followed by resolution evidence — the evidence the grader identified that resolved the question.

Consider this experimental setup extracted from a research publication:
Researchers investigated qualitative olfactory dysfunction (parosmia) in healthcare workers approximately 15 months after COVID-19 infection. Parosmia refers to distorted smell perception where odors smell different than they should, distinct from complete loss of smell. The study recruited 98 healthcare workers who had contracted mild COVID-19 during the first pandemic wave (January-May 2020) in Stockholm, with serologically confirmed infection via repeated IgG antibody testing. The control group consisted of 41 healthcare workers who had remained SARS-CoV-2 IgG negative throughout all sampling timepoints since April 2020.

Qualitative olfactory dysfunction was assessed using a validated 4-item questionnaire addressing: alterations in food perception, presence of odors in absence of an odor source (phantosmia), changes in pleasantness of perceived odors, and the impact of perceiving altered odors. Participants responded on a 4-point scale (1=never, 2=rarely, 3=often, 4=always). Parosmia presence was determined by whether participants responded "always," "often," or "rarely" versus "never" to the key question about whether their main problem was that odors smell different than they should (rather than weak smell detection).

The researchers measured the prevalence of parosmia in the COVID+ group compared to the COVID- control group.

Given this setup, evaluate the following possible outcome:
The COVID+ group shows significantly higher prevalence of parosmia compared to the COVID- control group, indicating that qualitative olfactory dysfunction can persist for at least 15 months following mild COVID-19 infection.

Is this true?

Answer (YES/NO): YES